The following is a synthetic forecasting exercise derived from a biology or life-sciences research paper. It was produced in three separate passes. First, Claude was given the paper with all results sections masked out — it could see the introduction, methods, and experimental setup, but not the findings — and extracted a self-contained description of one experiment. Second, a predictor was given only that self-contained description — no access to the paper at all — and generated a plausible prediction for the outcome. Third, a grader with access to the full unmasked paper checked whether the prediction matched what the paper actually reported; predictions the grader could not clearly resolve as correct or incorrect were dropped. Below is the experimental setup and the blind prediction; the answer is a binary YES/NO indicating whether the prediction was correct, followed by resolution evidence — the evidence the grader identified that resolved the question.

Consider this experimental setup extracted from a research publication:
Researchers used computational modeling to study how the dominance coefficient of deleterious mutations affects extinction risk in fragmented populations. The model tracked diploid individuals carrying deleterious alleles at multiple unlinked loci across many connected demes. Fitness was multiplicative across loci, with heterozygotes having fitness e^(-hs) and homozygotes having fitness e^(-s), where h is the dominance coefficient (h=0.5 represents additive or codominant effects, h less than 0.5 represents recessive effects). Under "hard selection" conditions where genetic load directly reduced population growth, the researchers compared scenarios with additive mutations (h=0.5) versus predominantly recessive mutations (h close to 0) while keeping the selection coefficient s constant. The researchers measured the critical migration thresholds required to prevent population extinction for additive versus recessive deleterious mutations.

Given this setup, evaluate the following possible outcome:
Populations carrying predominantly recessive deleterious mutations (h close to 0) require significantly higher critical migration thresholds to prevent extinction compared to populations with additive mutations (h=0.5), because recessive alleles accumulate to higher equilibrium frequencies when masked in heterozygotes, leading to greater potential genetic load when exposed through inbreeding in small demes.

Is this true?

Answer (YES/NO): NO